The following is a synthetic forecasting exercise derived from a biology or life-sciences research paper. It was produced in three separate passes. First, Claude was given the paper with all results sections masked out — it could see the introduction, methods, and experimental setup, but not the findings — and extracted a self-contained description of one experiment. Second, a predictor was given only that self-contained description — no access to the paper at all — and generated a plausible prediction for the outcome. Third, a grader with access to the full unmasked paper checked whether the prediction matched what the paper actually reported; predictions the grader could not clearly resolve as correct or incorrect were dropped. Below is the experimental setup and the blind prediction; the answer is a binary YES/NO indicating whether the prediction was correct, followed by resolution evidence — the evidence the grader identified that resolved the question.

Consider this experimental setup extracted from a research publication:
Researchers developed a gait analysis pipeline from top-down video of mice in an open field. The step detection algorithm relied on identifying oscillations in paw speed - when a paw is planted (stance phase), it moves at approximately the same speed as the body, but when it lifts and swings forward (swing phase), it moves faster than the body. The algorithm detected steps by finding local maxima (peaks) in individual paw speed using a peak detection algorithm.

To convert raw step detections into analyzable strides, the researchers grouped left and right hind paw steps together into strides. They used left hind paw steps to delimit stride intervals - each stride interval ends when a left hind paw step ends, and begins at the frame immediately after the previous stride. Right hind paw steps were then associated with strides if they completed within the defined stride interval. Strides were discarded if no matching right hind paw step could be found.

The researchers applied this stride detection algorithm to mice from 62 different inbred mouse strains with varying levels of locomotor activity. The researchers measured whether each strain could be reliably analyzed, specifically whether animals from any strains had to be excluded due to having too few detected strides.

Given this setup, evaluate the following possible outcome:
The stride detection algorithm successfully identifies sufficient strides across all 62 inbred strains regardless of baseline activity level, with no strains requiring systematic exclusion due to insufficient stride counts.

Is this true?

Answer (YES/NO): NO